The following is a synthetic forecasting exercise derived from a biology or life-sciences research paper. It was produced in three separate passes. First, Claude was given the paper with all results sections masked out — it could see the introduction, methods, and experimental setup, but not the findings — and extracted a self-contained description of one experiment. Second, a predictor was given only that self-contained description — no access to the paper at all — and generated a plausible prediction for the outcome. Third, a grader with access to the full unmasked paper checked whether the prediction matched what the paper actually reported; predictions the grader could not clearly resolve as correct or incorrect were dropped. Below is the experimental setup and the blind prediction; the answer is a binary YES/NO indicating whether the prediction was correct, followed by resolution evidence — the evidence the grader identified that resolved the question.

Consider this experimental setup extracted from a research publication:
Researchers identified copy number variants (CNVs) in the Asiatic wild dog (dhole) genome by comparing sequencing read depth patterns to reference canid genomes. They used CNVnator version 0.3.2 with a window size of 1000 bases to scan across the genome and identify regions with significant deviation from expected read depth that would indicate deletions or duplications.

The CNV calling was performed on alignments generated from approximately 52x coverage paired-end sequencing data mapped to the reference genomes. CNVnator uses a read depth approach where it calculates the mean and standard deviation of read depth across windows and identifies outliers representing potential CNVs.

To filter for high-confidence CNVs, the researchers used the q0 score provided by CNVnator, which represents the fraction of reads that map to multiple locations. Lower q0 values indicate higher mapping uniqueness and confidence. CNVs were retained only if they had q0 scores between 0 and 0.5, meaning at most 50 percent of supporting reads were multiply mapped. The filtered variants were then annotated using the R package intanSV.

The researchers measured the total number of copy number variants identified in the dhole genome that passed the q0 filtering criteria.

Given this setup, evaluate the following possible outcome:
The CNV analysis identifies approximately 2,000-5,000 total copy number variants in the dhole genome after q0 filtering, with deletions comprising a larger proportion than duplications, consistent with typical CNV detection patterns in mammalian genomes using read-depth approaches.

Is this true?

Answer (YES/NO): NO